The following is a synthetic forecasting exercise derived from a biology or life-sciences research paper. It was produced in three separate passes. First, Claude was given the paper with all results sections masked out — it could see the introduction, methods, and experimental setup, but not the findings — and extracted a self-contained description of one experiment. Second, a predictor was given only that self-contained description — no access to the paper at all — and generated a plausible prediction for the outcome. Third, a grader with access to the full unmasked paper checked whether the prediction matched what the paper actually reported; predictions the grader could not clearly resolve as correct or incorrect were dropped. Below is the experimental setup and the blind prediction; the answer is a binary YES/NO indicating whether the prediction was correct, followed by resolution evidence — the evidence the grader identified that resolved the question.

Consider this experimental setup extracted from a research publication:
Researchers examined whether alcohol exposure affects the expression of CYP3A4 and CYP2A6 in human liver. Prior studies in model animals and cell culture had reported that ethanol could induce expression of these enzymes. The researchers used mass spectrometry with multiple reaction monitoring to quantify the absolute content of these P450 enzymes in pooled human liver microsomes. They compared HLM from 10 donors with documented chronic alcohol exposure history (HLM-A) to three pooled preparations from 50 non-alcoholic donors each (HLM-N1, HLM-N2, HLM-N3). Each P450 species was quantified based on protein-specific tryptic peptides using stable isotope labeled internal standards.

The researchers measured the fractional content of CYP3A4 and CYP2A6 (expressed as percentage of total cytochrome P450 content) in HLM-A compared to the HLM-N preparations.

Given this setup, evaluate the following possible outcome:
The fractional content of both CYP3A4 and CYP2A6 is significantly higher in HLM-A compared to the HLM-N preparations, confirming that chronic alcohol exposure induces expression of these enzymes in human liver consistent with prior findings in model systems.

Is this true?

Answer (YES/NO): NO